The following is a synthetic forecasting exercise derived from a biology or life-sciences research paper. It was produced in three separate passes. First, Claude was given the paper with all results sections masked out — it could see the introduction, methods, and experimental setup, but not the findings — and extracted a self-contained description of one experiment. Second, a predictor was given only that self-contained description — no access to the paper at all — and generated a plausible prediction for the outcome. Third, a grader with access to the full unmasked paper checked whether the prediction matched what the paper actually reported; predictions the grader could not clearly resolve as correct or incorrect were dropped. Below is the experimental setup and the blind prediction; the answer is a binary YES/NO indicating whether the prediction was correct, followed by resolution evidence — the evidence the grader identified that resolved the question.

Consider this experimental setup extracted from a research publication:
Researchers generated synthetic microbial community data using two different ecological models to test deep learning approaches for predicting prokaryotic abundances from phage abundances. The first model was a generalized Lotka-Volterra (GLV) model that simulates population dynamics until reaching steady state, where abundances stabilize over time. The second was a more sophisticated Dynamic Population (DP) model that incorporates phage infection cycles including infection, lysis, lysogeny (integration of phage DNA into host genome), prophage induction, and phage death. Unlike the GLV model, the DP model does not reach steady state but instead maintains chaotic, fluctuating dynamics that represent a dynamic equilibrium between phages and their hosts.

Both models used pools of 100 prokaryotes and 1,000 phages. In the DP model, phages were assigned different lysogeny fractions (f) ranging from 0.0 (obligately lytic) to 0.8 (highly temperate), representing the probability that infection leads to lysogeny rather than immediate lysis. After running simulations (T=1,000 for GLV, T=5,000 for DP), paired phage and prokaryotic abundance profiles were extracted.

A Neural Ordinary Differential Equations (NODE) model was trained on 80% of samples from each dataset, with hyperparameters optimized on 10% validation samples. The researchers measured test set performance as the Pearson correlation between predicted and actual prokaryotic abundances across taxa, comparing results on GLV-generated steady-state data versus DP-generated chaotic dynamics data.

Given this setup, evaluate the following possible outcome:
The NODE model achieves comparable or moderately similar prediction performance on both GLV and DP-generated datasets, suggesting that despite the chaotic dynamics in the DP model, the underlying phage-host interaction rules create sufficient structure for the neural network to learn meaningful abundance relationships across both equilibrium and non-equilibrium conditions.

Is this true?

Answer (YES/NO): NO